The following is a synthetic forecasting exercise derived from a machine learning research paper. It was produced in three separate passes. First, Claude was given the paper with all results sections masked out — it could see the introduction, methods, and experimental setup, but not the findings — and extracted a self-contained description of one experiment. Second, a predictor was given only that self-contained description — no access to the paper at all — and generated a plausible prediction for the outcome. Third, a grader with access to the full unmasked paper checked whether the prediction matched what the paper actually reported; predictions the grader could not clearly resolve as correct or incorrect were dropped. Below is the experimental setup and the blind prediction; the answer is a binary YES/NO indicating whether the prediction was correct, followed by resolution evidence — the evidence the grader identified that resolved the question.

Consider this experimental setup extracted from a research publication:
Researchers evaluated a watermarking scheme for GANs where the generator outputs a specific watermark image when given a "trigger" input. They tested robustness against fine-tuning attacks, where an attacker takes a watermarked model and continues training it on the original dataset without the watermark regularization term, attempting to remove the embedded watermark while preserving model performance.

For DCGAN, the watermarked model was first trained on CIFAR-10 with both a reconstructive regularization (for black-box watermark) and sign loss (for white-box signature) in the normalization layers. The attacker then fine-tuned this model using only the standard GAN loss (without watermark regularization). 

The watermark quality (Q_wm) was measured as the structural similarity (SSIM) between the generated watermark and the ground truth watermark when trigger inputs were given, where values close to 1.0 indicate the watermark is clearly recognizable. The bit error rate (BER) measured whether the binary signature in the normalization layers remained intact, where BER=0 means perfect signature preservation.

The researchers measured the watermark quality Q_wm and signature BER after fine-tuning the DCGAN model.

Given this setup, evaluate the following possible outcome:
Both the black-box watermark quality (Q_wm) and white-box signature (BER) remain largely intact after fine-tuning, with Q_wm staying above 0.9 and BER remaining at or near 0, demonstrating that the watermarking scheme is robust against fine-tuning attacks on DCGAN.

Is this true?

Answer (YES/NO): YES